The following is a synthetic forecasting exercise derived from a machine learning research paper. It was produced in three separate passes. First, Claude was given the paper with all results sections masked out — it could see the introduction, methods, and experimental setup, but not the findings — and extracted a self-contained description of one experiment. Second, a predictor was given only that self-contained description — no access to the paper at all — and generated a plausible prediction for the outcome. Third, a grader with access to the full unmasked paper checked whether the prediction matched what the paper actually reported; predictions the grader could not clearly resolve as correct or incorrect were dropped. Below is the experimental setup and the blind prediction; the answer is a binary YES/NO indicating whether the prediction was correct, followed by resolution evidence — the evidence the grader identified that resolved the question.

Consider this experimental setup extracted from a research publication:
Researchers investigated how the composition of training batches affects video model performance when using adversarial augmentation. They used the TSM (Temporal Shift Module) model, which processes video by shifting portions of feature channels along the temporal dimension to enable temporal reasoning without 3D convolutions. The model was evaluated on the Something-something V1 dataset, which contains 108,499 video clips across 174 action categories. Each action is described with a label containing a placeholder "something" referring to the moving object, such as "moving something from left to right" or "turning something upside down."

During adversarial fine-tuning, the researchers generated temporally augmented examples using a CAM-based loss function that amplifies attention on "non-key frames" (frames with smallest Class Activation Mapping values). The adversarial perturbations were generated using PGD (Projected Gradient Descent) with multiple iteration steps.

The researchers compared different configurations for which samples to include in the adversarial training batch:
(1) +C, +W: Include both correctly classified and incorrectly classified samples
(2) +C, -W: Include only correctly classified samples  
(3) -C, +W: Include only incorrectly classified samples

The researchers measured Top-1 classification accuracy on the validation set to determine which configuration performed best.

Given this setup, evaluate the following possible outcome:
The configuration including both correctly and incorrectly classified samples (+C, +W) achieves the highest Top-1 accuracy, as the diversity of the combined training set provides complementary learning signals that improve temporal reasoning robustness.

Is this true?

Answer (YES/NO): NO